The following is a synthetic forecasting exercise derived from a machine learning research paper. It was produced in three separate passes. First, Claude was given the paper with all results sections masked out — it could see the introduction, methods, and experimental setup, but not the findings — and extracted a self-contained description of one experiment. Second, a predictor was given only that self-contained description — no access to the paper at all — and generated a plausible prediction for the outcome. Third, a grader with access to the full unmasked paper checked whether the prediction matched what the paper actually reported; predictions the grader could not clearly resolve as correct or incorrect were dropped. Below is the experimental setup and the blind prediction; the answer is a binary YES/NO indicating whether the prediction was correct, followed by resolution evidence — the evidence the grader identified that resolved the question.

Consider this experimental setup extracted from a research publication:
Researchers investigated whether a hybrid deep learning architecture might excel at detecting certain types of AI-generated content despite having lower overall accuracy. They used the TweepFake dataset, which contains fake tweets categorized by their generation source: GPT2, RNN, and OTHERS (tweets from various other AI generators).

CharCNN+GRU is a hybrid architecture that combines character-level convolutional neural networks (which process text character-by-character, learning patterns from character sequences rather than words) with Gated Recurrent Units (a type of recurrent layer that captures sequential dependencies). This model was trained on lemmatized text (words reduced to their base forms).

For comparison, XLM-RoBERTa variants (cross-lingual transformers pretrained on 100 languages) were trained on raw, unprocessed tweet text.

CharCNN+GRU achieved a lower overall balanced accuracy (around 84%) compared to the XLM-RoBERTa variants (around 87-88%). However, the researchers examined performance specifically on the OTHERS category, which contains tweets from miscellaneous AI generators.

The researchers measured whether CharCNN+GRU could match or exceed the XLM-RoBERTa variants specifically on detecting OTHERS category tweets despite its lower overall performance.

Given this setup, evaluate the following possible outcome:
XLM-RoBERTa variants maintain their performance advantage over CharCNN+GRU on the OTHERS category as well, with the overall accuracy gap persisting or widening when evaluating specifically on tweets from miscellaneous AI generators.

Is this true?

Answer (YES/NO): NO